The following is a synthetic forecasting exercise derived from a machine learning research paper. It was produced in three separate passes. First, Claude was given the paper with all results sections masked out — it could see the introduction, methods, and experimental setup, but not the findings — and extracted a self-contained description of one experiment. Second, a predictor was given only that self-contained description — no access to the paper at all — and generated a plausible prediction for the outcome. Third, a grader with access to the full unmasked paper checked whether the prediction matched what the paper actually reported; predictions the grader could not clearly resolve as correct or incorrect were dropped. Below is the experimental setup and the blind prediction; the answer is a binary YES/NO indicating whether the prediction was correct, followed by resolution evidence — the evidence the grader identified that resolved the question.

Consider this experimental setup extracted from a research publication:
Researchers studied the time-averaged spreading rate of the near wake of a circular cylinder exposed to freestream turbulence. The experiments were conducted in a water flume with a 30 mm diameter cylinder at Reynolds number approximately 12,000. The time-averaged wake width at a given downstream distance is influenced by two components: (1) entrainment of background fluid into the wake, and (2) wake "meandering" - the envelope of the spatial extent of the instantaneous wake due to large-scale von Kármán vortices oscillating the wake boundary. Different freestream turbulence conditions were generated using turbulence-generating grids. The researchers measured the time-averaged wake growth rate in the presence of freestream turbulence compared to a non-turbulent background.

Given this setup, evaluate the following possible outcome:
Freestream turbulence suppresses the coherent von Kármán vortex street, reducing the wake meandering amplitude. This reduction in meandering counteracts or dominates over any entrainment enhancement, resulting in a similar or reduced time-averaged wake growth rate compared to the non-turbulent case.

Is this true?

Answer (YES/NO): NO